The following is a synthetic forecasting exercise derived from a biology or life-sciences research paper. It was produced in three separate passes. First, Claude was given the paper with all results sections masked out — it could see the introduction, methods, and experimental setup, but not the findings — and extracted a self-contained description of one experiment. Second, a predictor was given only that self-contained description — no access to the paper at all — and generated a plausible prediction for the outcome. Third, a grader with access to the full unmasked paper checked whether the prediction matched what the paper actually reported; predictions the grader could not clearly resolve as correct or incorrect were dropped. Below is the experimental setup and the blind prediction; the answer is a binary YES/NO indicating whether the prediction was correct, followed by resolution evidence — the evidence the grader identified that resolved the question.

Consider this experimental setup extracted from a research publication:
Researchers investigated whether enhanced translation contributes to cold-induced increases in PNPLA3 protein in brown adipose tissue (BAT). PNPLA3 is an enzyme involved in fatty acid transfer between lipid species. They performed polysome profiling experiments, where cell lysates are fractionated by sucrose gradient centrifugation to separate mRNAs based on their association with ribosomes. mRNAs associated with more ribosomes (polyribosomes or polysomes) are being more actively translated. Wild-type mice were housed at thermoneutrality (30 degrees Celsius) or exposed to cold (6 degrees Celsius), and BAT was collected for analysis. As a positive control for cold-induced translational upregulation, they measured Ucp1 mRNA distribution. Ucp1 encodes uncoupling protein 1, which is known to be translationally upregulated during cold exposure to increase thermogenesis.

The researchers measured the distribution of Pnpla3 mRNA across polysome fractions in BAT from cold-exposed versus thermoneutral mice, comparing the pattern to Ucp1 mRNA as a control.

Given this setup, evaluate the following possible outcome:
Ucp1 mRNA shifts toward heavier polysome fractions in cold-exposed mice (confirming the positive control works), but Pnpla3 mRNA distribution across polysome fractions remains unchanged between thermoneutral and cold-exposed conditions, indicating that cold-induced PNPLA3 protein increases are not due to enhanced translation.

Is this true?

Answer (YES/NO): NO